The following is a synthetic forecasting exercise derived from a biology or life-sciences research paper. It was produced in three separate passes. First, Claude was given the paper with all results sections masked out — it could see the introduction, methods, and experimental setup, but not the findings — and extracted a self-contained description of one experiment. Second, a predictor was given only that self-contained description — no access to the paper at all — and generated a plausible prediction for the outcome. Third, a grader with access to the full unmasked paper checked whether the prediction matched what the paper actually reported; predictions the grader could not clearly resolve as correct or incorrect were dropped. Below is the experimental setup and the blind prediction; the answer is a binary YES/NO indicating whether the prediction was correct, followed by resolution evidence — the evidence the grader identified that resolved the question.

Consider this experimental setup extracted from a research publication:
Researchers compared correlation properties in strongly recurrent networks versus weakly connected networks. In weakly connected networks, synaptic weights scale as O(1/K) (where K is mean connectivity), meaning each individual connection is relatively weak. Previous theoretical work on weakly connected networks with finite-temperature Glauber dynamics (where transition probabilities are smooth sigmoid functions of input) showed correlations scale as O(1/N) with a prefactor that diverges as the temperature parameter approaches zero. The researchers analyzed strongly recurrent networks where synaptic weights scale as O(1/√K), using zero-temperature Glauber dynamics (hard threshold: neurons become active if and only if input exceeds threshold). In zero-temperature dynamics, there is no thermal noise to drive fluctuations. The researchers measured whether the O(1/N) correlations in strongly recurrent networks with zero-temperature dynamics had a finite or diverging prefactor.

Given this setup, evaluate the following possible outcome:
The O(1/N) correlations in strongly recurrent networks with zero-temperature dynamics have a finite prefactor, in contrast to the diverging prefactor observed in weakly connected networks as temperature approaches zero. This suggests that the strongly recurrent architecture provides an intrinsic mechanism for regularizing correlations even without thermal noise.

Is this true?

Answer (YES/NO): YES